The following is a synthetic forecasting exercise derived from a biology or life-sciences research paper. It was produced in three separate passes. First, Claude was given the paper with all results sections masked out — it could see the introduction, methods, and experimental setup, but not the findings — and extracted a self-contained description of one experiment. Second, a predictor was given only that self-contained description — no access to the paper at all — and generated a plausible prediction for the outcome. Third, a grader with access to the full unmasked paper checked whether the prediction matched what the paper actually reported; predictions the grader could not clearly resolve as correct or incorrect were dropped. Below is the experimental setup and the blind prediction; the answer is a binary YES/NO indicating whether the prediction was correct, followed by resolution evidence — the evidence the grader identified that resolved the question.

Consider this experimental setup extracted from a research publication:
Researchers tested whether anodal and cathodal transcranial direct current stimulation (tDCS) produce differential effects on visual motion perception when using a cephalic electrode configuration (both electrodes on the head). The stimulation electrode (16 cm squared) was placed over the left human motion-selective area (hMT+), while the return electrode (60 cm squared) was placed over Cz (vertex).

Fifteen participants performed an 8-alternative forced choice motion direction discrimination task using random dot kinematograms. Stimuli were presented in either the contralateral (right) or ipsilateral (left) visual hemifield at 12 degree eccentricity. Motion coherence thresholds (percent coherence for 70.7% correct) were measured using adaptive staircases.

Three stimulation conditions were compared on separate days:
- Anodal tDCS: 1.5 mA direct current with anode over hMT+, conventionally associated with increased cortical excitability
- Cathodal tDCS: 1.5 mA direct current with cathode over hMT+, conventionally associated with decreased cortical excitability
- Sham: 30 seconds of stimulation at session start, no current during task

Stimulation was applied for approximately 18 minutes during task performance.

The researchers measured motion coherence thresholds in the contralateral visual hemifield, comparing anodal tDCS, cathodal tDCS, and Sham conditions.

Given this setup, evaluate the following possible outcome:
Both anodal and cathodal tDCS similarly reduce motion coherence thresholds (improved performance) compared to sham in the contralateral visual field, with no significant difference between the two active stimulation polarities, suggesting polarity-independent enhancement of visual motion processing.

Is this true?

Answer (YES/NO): NO